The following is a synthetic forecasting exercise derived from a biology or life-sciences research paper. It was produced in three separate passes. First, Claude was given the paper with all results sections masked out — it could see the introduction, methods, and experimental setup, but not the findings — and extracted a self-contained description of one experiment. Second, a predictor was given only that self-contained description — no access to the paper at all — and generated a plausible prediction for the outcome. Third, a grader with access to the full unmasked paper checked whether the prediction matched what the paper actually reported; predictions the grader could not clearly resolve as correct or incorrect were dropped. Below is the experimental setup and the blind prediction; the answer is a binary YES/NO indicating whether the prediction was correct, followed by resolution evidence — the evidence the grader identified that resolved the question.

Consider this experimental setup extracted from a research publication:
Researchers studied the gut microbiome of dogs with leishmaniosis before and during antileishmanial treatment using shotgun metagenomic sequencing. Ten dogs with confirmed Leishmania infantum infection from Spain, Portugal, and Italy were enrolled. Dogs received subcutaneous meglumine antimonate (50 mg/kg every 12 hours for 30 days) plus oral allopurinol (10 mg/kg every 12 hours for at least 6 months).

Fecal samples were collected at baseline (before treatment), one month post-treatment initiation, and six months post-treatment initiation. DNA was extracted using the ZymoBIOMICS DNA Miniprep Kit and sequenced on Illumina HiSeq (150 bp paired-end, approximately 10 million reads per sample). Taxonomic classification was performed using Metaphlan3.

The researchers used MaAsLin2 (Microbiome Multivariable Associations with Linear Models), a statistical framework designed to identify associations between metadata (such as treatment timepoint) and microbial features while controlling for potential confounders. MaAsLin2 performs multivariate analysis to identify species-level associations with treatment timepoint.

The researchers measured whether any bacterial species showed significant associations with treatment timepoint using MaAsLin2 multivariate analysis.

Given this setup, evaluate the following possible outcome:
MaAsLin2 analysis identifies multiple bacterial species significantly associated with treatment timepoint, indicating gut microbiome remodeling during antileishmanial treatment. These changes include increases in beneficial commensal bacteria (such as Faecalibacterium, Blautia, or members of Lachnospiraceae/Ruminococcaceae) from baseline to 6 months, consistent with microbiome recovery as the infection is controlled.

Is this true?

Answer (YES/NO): NO